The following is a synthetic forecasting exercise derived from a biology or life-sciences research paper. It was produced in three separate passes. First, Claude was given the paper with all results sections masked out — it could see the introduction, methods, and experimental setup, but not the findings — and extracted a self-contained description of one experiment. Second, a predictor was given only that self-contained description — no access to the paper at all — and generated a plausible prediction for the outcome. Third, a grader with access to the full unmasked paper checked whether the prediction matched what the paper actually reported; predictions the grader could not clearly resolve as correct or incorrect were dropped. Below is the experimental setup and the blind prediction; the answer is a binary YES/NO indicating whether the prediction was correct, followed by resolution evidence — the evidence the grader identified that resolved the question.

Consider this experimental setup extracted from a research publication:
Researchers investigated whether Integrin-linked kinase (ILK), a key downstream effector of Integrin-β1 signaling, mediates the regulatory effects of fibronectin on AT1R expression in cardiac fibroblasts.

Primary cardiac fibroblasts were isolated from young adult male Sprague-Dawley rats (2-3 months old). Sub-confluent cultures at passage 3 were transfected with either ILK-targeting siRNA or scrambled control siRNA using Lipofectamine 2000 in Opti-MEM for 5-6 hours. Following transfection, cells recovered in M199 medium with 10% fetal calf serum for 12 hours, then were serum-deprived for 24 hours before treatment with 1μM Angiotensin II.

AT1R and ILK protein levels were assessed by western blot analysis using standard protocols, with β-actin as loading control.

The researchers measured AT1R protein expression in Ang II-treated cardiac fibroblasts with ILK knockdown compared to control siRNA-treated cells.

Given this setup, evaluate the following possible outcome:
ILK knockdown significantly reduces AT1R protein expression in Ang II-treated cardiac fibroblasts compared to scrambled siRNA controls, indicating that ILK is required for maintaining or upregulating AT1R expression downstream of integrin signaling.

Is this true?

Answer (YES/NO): YES